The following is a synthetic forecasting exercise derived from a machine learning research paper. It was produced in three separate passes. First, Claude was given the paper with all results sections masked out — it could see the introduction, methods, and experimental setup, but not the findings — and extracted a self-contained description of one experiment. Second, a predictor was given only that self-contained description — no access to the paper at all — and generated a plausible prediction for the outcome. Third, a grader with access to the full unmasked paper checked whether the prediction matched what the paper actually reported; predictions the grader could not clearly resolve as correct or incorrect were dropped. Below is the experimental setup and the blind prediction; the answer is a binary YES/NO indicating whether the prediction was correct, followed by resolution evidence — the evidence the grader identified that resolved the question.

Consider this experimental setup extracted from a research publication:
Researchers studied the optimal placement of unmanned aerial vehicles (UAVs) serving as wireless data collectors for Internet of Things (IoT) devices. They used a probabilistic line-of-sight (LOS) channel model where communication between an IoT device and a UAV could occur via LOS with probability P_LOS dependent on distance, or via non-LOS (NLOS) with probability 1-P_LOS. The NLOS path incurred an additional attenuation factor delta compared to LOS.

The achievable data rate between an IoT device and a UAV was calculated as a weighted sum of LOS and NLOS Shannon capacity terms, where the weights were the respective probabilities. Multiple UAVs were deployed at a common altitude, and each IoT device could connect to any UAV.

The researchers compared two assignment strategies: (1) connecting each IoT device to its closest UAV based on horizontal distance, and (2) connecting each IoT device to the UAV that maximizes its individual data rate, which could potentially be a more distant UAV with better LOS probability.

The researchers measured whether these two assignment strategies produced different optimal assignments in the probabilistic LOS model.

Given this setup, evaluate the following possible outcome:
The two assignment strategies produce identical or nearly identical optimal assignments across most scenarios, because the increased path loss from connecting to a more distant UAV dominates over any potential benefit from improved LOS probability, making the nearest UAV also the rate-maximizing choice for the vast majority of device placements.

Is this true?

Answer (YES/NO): YES